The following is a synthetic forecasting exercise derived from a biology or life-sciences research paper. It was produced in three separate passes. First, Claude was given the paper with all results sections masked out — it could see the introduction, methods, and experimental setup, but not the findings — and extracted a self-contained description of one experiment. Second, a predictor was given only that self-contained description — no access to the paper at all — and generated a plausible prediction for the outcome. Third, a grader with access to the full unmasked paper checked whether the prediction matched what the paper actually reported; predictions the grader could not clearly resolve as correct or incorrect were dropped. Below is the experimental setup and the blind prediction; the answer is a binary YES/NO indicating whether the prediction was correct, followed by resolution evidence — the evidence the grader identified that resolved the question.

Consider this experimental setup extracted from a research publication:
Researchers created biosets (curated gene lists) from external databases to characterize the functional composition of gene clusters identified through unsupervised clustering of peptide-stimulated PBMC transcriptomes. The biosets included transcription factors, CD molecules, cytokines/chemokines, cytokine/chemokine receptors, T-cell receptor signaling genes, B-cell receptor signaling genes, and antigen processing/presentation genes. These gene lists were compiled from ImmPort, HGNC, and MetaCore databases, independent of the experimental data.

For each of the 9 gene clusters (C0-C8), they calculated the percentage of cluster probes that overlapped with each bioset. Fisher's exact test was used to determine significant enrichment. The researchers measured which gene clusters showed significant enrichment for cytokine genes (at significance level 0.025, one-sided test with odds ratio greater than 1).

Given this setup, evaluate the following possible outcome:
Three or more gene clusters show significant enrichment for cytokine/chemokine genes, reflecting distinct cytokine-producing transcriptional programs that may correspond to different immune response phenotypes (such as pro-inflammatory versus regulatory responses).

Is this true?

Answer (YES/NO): NO